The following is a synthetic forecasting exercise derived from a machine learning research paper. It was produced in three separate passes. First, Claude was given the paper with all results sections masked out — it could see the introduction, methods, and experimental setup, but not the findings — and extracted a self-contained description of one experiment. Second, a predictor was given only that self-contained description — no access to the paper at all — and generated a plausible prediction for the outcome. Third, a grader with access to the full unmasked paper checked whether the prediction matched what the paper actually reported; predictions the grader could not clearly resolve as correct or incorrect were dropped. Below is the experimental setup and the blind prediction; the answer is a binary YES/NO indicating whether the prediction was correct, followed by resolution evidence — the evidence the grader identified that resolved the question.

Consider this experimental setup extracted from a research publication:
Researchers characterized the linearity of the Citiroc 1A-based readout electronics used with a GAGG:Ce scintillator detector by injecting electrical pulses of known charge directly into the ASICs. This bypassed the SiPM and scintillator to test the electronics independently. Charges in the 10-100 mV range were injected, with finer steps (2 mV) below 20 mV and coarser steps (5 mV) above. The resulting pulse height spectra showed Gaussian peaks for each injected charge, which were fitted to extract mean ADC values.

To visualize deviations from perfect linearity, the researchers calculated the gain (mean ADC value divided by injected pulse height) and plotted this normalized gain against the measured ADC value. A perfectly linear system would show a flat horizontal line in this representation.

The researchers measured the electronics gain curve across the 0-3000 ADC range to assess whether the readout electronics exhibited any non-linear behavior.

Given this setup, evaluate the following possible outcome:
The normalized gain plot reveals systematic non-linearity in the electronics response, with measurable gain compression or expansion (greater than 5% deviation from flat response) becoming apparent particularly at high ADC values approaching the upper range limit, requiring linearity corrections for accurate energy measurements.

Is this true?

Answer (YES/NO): NO